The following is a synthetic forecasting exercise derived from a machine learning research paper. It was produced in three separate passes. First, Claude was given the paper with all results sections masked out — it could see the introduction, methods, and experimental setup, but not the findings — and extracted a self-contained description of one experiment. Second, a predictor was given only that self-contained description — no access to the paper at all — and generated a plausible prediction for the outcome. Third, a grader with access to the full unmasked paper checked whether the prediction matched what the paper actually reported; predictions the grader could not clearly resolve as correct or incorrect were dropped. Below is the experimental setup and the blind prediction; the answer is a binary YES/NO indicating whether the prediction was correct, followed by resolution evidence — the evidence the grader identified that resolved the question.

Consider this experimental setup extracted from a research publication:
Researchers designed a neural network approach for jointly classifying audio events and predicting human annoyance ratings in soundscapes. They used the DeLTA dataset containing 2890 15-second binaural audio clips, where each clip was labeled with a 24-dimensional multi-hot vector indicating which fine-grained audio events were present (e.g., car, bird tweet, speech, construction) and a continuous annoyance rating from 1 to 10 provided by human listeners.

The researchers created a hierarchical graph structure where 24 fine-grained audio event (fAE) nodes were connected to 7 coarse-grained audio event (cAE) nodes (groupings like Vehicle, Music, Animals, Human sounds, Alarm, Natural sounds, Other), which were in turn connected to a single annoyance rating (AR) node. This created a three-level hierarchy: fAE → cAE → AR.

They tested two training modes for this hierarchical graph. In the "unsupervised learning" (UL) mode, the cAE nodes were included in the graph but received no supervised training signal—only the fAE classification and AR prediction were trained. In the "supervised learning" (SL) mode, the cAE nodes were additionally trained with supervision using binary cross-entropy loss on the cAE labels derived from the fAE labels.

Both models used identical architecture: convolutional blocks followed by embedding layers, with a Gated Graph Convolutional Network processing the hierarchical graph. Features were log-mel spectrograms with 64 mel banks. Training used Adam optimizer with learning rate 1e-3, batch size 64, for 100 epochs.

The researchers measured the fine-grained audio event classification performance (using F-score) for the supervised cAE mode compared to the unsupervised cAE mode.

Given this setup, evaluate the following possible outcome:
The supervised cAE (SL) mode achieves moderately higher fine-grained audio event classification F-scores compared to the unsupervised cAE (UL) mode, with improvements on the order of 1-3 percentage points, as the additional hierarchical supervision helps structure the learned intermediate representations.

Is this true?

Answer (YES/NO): NO